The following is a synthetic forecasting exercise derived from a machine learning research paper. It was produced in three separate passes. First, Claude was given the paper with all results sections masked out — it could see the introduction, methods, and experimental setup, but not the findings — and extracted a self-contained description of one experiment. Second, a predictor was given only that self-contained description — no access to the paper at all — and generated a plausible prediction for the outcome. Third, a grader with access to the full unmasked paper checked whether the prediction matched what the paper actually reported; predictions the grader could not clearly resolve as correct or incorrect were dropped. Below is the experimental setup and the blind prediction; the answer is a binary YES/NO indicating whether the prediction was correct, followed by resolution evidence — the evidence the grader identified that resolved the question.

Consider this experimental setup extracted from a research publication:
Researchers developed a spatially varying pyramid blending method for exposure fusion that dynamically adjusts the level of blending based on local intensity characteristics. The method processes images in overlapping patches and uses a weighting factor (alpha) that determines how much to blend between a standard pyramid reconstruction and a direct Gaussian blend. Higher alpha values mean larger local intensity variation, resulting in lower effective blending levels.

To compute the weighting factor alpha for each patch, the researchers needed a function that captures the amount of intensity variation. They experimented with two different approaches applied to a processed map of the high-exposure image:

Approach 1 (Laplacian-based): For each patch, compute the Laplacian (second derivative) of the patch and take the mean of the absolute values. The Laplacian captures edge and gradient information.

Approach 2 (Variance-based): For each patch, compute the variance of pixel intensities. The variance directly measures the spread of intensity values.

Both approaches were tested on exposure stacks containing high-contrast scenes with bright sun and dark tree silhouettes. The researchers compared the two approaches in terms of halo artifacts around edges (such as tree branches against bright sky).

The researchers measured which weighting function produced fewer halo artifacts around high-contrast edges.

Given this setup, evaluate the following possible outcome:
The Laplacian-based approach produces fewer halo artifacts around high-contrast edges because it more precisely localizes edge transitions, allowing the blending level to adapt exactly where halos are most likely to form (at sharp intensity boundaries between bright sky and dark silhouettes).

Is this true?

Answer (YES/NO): NO